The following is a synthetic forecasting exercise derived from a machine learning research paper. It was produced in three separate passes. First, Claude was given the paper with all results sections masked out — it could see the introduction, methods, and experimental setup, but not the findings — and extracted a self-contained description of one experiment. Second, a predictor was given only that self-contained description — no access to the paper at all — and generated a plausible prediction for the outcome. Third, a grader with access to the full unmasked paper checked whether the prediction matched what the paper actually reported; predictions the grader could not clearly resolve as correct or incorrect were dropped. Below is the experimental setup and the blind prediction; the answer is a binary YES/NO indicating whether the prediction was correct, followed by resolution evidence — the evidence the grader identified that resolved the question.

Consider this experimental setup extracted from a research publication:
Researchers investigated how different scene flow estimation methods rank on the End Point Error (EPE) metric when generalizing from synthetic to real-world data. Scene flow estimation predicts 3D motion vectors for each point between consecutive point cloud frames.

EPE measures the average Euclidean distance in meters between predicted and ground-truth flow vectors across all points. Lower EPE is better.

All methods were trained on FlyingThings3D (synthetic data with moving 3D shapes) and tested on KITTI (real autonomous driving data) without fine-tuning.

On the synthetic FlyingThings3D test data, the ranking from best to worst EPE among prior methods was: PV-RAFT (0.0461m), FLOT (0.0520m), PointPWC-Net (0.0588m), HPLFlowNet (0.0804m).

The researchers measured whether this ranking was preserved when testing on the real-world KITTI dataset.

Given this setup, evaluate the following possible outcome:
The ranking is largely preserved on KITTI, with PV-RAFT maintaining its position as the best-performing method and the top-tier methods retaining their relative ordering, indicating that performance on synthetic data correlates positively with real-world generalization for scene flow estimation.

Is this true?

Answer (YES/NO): YES